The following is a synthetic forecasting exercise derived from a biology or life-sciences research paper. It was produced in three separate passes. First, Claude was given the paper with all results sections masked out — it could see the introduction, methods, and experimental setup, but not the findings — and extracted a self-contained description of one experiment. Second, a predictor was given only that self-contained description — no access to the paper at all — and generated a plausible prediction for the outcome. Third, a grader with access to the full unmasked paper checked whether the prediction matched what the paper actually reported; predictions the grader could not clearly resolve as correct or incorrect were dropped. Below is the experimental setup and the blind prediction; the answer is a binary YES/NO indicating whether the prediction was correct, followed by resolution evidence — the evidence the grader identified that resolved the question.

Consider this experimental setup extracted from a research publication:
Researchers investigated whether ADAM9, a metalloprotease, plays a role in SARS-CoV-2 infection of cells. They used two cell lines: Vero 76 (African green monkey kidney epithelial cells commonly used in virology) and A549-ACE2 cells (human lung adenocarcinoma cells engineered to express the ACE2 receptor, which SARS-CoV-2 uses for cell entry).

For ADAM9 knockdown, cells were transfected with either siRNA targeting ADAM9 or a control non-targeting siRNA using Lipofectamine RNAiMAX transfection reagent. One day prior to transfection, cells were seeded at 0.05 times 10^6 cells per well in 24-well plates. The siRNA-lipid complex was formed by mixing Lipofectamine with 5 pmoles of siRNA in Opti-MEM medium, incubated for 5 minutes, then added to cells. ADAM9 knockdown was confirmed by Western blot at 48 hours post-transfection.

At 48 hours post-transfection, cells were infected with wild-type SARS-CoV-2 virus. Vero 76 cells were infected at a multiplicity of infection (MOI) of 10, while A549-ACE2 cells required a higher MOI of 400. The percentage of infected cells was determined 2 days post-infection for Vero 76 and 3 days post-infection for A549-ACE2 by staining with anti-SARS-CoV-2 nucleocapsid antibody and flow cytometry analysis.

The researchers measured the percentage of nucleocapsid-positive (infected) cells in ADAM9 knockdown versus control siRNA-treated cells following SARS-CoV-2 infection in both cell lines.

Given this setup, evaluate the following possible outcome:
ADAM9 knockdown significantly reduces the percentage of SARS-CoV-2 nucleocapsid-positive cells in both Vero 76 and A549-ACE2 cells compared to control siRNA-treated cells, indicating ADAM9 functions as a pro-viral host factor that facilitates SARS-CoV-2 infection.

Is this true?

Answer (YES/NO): YES